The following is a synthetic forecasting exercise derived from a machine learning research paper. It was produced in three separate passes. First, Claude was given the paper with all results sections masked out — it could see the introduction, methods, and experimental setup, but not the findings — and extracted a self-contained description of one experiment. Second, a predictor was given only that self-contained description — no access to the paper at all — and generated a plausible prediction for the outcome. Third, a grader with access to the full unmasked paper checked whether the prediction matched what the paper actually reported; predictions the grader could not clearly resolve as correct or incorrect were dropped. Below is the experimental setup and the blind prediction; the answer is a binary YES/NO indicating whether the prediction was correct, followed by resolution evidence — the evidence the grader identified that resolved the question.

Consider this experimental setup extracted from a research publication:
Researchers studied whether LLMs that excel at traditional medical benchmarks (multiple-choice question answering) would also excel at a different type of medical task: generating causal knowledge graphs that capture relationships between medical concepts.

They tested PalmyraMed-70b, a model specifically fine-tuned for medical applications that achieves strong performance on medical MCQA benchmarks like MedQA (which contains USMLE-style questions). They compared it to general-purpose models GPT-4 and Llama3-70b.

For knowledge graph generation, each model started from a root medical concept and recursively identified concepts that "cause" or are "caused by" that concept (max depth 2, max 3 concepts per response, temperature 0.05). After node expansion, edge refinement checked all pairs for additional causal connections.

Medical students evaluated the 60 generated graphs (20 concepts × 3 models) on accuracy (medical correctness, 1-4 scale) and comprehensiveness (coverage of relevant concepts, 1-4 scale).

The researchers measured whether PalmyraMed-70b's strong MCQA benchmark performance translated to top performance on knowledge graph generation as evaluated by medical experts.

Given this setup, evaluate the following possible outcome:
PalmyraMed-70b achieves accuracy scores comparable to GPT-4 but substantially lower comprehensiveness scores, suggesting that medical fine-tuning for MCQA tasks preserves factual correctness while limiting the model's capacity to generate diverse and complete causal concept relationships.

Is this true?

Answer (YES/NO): NO